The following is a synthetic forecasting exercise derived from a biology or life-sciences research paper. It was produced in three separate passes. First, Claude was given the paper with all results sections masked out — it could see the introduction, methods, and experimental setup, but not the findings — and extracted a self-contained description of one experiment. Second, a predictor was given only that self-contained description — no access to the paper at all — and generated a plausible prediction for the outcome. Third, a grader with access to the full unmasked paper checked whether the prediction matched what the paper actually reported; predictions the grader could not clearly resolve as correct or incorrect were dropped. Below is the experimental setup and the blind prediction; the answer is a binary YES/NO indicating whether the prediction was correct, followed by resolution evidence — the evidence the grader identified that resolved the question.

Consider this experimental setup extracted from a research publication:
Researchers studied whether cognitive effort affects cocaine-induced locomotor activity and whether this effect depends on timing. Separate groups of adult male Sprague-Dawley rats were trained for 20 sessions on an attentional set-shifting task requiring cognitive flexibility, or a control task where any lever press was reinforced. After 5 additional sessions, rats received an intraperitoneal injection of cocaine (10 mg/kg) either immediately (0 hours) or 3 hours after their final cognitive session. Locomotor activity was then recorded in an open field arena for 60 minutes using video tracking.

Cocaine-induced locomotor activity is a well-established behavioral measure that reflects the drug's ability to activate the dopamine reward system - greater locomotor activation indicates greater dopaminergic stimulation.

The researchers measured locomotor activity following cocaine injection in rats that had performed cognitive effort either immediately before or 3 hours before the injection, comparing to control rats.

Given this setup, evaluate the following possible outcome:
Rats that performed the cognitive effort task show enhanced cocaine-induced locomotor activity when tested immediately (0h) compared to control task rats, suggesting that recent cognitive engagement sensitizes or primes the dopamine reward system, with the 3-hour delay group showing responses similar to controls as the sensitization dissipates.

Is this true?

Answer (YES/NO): YES